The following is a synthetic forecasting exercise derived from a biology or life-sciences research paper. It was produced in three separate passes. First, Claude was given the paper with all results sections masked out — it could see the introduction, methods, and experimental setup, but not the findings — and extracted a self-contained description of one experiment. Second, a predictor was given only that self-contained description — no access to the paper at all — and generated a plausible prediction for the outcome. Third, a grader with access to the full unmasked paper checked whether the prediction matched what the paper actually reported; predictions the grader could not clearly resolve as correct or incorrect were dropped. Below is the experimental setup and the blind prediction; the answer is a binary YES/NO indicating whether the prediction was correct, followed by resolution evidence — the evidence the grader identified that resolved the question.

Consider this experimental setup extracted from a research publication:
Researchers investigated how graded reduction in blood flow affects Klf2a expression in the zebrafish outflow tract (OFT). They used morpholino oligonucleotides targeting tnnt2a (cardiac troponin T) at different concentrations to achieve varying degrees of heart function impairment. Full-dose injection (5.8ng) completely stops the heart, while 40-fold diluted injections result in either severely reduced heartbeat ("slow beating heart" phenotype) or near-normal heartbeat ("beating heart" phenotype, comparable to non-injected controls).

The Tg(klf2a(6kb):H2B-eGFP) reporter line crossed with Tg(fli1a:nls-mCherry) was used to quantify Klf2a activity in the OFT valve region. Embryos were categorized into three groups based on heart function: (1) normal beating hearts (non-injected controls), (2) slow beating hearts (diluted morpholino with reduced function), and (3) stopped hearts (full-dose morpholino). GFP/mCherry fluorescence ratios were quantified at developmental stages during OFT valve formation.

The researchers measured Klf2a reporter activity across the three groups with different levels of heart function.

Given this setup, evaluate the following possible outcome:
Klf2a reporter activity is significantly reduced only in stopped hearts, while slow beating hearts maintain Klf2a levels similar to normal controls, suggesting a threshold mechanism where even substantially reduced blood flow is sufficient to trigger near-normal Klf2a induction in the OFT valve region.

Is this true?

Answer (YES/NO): NO